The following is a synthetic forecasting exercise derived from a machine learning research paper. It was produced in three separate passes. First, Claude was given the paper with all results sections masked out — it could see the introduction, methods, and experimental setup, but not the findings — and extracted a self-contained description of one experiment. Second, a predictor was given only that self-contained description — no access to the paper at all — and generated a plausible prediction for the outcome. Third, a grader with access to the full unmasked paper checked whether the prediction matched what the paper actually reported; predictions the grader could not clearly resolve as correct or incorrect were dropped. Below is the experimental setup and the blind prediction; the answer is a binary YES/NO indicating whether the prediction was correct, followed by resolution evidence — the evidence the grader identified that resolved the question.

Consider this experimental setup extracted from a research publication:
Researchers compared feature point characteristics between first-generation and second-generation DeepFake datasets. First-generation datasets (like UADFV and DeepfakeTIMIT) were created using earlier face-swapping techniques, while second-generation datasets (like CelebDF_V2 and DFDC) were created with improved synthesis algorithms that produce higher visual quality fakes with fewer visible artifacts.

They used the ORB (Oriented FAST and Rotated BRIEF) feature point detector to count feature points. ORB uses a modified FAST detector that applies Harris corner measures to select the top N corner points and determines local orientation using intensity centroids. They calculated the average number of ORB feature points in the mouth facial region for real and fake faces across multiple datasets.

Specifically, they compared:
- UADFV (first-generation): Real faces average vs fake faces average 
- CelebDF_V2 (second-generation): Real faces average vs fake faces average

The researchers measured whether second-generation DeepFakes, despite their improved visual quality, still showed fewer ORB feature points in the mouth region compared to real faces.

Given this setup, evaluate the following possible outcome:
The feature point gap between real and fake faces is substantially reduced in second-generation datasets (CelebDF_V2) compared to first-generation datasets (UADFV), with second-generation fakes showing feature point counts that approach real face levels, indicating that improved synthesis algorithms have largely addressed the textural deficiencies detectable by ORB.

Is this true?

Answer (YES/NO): NO